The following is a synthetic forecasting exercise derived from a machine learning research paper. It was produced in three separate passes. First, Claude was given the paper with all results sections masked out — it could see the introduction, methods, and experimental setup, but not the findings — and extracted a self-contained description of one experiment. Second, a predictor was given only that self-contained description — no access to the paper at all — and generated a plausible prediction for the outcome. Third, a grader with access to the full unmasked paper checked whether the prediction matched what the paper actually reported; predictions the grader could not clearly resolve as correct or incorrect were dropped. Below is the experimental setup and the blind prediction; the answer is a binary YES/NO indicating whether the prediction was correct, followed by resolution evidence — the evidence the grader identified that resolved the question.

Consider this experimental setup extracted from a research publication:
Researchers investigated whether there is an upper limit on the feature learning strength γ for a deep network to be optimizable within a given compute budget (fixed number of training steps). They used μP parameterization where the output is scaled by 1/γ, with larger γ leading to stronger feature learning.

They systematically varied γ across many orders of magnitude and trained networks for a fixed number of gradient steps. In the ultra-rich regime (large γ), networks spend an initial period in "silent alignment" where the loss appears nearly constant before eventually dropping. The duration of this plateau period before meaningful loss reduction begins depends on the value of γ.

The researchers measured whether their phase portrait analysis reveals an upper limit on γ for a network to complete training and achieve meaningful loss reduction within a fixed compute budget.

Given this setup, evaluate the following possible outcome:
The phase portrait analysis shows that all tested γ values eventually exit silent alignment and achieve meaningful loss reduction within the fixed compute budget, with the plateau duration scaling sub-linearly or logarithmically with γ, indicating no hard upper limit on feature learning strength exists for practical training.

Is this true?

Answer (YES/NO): NO